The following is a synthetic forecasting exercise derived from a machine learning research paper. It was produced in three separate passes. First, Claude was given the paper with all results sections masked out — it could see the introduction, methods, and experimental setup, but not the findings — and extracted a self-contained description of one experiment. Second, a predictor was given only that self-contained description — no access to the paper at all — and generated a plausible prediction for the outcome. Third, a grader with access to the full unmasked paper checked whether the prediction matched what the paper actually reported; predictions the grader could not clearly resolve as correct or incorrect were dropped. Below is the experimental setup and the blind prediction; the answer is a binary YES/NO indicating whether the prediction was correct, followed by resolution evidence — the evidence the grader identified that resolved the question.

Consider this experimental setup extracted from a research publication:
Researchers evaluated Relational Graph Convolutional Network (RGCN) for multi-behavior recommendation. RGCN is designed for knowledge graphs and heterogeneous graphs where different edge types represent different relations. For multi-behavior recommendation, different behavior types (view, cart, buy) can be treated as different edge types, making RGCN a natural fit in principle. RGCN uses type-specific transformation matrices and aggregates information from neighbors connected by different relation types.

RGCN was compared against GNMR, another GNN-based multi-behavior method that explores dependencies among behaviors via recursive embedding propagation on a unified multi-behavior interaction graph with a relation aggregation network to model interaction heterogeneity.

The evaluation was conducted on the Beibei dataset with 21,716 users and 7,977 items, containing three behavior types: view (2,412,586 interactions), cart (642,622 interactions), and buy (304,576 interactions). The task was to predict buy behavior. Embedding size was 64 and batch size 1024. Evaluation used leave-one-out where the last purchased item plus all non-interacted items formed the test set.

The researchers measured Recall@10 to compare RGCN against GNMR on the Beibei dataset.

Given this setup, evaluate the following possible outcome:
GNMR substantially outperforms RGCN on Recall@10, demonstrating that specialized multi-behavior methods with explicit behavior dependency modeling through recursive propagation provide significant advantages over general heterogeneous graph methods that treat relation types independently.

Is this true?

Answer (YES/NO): NO